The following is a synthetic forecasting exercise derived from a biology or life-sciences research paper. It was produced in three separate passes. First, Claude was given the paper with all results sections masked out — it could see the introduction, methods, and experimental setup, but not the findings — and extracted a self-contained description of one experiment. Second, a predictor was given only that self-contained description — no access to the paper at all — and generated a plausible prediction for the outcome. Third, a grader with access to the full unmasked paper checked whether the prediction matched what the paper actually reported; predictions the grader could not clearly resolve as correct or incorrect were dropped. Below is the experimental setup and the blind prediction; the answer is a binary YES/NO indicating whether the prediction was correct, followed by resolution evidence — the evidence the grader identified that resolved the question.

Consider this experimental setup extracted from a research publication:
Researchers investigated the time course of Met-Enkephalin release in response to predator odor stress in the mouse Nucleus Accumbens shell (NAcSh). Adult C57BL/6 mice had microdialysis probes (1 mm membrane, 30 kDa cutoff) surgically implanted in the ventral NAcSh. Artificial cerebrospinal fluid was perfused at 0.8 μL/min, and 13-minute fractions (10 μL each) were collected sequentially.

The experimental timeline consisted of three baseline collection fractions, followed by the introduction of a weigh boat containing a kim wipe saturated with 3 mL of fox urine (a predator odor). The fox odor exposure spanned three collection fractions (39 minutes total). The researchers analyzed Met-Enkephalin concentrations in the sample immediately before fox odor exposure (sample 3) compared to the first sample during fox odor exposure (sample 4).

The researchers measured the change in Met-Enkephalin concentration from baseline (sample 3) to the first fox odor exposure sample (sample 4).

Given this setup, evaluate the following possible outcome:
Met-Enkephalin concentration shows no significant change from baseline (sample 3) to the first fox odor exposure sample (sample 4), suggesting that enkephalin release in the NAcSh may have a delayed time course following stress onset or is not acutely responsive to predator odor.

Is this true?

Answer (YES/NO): NO